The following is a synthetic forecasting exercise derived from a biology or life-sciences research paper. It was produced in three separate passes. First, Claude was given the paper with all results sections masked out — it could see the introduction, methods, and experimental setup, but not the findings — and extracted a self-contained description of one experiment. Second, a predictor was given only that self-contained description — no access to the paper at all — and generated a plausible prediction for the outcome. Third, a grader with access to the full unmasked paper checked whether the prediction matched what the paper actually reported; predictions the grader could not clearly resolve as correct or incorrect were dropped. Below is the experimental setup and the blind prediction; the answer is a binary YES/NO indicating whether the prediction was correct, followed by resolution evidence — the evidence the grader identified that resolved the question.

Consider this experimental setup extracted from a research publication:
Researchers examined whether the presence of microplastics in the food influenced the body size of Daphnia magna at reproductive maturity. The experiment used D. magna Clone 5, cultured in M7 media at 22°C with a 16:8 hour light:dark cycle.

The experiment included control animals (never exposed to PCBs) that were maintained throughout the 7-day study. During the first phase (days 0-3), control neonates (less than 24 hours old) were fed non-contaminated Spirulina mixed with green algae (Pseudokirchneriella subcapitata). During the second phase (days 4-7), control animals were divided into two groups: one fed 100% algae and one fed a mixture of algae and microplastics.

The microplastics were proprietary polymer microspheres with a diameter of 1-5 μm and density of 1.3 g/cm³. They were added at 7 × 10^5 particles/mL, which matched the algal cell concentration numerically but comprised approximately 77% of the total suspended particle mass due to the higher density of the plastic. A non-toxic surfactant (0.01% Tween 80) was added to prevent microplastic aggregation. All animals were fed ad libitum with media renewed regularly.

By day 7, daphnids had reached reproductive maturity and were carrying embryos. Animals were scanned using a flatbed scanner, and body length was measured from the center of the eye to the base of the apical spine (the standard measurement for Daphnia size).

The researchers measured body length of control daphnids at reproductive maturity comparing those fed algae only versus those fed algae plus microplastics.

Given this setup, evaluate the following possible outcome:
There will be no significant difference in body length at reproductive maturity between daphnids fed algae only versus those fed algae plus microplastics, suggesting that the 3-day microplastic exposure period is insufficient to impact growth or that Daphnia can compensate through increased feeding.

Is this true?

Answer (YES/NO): YES